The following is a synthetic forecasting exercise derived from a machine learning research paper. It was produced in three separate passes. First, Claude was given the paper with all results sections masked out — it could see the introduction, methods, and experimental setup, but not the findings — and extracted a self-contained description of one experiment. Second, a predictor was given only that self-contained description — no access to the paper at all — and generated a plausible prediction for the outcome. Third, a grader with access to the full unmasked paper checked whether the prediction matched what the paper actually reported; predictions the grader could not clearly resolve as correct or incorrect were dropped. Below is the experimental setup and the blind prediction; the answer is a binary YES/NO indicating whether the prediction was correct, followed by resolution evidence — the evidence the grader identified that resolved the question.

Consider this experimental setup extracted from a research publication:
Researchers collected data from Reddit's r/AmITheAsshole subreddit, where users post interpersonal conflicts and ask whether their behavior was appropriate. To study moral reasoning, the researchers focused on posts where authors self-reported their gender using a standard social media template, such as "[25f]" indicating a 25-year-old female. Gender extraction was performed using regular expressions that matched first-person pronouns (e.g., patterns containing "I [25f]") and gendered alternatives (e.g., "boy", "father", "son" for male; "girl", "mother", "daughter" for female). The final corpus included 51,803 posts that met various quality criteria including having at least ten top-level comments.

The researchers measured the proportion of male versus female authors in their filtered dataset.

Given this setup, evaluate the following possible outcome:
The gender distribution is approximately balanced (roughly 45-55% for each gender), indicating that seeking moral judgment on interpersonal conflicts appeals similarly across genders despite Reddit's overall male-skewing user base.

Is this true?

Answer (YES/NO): NO